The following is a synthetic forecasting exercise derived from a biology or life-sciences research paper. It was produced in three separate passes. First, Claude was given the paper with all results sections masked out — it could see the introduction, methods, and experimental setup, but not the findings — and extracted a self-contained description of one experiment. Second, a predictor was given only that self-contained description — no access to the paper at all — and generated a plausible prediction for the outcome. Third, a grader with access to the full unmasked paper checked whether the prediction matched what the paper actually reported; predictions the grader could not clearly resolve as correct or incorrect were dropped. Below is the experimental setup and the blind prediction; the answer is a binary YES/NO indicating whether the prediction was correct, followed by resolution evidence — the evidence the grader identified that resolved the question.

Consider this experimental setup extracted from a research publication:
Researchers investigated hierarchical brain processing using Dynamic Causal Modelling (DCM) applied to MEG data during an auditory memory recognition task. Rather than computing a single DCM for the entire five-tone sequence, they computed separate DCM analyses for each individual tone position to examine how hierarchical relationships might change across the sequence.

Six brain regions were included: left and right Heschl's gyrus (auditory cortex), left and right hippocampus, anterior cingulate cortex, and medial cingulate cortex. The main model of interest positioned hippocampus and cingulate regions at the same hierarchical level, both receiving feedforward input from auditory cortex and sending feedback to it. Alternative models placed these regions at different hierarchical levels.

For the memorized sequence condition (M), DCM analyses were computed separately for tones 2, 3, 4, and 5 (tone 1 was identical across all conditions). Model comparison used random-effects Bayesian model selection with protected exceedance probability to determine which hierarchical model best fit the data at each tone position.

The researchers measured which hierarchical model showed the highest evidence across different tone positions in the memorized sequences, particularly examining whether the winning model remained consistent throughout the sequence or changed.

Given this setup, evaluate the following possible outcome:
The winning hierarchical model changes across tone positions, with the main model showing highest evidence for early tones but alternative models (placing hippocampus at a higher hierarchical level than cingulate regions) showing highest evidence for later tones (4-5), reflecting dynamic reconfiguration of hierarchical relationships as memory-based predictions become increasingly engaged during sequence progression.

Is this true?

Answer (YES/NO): NO